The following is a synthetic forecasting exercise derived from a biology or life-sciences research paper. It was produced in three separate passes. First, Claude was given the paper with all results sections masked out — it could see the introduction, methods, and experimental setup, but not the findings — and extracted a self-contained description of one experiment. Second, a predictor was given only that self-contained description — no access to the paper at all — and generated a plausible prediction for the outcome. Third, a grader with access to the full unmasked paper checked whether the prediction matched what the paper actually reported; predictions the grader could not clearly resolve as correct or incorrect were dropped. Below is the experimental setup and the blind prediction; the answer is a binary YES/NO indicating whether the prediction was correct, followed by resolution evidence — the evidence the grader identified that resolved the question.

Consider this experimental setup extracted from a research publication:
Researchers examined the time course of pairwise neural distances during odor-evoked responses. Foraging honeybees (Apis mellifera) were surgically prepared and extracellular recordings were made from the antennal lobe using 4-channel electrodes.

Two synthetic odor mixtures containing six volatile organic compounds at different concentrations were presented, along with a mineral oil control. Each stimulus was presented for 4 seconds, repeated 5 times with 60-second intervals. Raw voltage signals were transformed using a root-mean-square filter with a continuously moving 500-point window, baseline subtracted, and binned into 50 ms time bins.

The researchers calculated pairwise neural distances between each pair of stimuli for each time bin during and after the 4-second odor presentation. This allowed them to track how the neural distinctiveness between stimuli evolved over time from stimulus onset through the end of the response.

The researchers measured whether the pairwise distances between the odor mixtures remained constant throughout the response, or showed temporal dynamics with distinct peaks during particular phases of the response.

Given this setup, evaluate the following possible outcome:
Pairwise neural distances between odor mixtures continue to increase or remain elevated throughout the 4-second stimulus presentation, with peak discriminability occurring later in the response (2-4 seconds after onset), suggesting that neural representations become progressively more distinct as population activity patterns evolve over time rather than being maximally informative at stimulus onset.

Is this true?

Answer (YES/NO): NO